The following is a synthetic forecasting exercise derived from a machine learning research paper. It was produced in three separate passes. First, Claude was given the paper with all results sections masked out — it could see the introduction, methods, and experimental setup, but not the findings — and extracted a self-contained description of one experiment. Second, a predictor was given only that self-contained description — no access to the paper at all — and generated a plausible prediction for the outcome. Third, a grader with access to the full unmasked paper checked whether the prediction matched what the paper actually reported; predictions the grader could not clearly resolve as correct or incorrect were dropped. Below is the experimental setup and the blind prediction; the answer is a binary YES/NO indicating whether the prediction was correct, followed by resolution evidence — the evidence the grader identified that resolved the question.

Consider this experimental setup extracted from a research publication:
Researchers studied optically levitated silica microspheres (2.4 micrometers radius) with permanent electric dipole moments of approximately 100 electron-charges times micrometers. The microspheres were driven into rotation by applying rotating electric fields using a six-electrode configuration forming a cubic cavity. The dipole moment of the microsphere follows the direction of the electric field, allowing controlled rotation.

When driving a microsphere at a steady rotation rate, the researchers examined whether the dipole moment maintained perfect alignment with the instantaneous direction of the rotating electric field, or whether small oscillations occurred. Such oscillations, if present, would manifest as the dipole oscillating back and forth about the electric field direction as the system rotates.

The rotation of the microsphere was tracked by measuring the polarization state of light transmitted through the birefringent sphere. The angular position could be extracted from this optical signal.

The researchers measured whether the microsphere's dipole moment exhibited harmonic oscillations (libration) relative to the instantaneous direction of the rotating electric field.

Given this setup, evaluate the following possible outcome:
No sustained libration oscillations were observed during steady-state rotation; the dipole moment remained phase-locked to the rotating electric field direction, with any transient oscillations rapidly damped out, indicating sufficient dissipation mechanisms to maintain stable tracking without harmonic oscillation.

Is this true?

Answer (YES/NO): NO